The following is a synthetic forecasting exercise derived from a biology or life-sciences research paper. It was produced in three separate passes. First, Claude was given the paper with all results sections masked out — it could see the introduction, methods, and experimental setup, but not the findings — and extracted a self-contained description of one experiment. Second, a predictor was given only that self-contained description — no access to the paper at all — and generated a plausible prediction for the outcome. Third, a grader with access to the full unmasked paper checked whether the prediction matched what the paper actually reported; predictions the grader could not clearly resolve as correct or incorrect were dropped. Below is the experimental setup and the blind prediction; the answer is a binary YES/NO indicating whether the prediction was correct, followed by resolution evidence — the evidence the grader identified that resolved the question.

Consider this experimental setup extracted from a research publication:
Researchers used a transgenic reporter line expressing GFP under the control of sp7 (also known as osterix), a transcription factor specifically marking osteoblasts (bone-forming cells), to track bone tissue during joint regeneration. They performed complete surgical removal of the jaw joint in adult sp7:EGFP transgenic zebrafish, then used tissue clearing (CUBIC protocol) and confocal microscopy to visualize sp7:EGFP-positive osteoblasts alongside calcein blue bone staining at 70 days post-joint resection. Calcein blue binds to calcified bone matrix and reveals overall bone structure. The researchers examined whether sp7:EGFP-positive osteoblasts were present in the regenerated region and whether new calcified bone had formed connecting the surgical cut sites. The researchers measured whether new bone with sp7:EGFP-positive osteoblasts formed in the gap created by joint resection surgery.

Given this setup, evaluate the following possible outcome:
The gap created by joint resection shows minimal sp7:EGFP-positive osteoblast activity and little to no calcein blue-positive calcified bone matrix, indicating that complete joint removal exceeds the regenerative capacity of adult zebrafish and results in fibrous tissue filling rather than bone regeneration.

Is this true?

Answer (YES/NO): NO